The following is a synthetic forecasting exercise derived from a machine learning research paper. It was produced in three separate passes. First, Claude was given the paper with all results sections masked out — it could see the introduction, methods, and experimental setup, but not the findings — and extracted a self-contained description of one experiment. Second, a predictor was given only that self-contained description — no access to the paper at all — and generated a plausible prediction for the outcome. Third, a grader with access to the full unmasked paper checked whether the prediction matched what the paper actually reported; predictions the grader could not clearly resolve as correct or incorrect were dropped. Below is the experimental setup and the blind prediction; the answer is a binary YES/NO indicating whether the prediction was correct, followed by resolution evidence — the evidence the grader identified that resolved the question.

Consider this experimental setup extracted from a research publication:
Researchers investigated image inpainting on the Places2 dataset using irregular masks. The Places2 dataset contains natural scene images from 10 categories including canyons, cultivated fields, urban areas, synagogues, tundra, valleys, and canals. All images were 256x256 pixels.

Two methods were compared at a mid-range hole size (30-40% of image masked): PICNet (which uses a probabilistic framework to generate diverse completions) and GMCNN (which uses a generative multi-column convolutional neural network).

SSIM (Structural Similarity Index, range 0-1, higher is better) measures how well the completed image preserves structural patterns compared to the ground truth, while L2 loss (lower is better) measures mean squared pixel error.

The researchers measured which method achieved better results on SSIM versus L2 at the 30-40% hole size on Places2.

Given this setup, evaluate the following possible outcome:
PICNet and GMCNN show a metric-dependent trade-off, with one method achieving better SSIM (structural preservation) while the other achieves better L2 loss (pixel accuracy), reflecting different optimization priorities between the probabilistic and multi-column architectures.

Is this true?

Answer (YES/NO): NO